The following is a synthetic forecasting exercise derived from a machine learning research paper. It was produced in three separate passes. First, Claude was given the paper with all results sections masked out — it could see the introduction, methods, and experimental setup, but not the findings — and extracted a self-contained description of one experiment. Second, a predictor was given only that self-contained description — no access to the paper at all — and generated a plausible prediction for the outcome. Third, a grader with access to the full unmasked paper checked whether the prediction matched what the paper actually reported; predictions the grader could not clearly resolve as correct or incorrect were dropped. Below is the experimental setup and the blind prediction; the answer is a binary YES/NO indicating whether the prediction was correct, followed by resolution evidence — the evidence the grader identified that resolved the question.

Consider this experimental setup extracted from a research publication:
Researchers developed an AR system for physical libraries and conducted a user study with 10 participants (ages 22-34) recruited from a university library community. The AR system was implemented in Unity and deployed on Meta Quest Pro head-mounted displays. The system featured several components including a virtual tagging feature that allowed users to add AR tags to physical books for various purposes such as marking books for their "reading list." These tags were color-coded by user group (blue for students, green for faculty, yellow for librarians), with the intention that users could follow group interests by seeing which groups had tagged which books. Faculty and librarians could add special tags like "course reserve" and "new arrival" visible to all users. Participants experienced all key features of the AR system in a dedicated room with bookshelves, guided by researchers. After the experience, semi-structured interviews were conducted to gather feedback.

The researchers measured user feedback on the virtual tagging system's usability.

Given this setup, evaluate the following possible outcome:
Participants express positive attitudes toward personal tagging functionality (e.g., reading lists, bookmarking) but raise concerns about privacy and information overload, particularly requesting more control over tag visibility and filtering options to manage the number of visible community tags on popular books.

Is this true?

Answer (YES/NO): NO